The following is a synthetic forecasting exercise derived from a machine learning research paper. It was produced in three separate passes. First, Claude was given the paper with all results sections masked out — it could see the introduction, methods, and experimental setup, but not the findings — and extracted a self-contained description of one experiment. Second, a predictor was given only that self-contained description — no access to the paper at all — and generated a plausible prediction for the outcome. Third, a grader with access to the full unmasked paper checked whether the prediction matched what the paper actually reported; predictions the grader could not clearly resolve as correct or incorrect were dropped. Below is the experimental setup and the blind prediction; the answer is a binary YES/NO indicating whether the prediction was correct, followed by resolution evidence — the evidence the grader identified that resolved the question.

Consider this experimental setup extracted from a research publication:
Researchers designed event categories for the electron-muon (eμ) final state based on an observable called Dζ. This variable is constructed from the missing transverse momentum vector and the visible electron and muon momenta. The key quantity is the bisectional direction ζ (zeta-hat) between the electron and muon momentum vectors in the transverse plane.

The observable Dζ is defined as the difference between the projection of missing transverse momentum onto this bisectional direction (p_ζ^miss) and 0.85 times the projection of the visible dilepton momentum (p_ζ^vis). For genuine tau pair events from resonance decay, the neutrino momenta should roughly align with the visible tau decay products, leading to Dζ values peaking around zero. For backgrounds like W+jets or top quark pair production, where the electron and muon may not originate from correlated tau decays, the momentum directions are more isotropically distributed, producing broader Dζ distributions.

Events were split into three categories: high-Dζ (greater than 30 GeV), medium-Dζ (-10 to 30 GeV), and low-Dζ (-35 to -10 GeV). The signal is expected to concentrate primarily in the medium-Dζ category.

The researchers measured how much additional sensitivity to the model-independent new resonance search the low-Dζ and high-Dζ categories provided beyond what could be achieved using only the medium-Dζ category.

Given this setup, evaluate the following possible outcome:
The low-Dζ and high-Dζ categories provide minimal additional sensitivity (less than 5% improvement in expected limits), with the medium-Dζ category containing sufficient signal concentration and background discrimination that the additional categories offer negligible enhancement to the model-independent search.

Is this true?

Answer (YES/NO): NO